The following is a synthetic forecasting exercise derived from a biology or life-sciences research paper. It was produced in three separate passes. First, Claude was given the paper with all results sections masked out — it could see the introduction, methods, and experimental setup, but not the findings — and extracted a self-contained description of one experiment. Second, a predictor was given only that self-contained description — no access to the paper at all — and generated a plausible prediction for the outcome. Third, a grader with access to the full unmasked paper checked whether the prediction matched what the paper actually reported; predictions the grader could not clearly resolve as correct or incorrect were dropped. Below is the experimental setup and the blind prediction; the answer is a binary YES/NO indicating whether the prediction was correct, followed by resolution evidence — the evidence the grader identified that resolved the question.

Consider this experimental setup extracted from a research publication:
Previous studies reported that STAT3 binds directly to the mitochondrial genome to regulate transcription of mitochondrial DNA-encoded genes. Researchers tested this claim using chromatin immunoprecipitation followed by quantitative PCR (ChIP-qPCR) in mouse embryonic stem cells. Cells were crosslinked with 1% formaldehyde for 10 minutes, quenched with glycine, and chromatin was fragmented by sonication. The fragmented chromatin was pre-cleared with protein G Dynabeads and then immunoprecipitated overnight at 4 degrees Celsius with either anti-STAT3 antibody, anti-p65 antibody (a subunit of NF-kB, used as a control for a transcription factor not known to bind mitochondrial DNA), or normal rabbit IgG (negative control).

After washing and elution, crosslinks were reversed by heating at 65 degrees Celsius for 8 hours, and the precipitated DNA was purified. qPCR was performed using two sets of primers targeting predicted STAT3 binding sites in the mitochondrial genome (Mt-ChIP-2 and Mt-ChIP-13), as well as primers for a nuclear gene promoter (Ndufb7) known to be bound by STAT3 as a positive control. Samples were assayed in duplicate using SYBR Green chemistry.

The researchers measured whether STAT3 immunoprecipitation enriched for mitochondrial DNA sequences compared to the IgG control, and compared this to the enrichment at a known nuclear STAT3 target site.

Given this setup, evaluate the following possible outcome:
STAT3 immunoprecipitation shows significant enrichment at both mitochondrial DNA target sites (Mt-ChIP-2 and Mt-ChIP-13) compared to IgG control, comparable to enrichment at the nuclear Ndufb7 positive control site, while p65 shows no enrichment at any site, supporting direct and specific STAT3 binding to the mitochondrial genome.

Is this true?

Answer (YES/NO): NO